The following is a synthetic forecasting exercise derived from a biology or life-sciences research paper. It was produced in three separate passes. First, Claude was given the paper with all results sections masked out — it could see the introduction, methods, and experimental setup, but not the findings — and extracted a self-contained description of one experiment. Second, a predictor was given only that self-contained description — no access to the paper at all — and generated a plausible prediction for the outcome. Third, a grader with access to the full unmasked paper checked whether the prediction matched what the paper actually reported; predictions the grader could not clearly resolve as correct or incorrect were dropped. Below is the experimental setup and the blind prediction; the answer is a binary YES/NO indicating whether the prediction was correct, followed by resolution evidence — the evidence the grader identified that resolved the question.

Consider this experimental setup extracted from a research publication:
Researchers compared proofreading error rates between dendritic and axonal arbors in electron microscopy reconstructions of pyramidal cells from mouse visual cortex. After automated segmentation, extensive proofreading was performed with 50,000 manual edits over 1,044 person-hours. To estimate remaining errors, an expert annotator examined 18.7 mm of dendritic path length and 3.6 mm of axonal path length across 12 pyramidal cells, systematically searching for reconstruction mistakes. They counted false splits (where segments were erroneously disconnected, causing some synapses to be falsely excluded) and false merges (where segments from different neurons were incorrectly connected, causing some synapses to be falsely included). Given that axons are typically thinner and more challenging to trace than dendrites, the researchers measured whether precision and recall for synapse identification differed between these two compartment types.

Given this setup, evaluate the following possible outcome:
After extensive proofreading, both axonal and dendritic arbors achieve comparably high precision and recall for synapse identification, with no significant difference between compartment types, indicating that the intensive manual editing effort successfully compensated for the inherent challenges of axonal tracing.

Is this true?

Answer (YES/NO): YES